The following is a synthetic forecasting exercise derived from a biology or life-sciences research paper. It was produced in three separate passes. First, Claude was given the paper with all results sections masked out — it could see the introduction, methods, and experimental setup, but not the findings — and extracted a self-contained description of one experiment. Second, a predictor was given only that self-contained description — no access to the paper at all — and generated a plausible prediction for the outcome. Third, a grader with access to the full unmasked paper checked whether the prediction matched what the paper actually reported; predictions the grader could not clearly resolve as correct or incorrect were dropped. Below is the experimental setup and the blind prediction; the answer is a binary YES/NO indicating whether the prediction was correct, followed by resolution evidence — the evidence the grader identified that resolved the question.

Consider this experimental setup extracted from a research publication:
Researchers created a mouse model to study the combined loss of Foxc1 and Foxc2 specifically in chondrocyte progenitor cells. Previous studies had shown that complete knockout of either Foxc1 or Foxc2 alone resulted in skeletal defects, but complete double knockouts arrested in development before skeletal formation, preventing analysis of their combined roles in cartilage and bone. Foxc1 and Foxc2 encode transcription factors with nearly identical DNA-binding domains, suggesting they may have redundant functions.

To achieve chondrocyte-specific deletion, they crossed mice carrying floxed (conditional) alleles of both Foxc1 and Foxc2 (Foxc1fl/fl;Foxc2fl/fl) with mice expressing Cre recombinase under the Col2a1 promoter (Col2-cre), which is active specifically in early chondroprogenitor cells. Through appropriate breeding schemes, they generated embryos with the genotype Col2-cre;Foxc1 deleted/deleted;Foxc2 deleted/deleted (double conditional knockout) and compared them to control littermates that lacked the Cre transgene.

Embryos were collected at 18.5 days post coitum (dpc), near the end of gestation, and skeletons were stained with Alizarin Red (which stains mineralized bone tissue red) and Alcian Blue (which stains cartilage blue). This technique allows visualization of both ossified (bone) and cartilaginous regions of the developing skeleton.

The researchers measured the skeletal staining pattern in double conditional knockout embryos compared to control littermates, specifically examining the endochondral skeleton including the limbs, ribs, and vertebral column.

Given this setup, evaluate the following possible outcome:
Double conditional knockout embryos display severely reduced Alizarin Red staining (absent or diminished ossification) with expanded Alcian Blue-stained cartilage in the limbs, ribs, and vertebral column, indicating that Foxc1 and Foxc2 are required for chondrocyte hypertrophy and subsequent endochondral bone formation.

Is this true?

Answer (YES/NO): NO